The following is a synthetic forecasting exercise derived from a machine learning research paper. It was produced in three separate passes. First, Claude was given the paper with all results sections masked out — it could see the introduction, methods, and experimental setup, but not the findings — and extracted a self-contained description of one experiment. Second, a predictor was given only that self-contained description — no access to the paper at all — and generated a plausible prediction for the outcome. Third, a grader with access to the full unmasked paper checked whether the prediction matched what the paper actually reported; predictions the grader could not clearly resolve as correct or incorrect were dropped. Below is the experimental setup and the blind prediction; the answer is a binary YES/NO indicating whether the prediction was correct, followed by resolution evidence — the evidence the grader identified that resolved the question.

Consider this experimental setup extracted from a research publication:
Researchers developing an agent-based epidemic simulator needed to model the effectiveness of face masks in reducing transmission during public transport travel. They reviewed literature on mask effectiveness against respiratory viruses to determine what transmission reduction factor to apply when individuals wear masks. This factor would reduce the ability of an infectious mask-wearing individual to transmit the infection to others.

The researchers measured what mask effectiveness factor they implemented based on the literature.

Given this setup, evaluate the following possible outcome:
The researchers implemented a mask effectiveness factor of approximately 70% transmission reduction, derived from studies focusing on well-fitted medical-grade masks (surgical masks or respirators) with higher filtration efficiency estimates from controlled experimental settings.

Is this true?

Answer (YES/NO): NO